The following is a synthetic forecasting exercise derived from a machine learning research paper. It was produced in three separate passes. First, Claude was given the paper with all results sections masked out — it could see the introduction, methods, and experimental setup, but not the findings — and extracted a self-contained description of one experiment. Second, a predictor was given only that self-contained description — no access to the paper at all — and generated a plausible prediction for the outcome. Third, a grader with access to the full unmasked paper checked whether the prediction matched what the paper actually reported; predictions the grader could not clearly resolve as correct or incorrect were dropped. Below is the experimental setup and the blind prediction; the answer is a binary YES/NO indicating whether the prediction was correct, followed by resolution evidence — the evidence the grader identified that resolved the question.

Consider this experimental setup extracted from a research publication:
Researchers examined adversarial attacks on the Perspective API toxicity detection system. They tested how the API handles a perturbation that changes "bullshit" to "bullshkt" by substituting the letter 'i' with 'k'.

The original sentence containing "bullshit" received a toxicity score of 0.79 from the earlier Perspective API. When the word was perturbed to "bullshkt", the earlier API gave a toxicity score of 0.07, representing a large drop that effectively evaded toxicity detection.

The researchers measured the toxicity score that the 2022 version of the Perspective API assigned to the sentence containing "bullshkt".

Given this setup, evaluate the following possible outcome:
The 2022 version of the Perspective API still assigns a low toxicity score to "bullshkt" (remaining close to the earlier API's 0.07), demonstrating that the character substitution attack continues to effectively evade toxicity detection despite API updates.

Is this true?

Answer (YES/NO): NO